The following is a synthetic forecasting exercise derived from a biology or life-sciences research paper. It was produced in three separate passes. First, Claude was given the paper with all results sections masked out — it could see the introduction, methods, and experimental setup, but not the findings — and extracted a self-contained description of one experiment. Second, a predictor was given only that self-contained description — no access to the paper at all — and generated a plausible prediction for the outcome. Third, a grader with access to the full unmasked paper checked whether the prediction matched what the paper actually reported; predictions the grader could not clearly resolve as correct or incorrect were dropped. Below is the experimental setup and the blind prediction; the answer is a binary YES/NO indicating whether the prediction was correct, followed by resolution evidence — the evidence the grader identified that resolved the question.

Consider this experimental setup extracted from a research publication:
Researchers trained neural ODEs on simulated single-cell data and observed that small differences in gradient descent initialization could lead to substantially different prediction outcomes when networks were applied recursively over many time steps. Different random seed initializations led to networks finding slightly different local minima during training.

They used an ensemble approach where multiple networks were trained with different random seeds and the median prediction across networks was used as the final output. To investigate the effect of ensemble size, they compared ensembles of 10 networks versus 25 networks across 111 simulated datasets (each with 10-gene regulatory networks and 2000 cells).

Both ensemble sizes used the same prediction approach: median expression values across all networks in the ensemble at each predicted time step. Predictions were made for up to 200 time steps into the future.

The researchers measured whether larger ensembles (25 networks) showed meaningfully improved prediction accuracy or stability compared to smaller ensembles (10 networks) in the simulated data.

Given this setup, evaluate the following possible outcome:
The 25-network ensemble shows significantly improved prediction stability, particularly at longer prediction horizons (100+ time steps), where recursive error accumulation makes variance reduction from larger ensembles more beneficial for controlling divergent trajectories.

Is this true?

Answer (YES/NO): NO